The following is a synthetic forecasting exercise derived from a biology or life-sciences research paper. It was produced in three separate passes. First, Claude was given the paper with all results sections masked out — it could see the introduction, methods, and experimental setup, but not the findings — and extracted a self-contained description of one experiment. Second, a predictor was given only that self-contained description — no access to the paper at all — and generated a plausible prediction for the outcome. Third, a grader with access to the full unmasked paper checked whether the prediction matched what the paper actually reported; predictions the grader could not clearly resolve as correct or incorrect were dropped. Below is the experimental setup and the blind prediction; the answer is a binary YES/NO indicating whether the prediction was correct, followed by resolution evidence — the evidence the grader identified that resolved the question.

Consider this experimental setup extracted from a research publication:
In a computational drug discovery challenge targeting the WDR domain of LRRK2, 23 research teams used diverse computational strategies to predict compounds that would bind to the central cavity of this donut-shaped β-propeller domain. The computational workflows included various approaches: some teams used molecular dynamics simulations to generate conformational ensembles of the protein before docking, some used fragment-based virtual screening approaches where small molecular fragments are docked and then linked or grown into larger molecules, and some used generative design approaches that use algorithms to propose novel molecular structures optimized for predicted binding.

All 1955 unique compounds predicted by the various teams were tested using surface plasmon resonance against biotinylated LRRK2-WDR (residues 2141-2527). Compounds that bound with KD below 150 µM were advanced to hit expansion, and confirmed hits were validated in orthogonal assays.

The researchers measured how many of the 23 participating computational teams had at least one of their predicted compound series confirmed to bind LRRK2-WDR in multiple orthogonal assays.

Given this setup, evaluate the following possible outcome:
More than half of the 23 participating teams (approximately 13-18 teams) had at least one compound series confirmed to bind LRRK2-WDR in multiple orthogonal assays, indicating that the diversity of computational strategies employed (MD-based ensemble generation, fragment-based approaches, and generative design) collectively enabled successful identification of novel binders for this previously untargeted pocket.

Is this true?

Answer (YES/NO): NO